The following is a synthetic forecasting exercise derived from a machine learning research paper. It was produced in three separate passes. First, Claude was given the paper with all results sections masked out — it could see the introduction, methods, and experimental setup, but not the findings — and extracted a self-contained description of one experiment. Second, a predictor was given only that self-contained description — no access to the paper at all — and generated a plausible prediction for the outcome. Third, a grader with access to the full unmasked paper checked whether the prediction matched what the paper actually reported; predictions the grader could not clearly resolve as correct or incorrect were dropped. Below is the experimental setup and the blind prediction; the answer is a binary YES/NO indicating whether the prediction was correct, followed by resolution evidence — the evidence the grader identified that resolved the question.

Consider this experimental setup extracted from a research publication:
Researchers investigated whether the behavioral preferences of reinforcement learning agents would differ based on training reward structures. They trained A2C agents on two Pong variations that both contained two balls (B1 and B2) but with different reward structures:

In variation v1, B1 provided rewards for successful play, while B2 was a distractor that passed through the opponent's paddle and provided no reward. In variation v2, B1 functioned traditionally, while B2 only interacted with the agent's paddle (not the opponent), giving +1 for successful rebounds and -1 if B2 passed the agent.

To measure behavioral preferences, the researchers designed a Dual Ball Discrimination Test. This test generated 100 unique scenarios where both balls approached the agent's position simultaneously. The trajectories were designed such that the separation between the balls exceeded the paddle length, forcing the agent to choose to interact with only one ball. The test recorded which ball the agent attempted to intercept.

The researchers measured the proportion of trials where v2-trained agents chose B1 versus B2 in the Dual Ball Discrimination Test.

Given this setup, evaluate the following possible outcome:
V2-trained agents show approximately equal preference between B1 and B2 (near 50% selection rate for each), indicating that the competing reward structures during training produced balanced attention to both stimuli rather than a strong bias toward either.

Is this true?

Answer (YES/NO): NO